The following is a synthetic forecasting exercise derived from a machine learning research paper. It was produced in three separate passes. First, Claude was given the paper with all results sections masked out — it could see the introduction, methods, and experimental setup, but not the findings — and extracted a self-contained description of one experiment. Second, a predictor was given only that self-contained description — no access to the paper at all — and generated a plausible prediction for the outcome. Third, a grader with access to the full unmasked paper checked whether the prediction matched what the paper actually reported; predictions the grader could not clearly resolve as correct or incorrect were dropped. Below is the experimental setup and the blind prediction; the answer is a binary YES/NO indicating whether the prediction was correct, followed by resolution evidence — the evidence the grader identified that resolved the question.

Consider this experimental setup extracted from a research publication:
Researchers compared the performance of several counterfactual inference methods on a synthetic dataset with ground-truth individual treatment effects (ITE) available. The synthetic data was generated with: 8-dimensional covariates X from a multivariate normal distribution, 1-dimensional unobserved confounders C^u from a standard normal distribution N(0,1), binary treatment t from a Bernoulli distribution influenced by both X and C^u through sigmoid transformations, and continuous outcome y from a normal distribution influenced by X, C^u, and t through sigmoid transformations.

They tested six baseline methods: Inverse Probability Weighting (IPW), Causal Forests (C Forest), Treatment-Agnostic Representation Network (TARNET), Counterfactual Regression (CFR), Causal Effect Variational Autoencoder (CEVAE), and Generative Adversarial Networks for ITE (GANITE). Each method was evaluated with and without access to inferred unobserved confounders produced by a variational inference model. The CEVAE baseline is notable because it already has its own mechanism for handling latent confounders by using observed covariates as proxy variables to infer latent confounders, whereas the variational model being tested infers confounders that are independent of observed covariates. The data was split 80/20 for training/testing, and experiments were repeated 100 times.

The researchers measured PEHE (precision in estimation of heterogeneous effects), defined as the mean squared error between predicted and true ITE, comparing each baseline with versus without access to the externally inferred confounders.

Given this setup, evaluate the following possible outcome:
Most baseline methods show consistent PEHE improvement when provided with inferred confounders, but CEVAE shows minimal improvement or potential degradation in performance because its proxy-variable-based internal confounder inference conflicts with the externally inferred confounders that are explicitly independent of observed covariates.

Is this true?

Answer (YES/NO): NO